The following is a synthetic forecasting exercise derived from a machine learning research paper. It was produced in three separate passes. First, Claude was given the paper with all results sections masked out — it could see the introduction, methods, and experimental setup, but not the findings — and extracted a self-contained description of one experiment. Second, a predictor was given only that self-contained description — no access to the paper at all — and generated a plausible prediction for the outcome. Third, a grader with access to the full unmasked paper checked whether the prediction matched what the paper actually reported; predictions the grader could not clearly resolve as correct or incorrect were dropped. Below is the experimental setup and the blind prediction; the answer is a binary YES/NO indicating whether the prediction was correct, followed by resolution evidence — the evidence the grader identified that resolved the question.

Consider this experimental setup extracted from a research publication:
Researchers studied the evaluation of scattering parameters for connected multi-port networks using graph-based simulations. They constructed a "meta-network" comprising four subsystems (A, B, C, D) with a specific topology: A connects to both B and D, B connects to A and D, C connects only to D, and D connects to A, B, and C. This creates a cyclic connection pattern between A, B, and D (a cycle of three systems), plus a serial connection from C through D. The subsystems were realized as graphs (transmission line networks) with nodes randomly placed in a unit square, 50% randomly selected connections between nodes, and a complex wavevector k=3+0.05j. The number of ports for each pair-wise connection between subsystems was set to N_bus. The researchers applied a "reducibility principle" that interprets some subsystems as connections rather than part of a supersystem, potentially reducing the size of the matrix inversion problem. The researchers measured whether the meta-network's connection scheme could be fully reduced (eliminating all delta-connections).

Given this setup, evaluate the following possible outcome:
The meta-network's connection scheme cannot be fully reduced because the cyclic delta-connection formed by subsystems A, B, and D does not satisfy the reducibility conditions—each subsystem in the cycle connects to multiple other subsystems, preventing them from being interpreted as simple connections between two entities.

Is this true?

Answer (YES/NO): NO